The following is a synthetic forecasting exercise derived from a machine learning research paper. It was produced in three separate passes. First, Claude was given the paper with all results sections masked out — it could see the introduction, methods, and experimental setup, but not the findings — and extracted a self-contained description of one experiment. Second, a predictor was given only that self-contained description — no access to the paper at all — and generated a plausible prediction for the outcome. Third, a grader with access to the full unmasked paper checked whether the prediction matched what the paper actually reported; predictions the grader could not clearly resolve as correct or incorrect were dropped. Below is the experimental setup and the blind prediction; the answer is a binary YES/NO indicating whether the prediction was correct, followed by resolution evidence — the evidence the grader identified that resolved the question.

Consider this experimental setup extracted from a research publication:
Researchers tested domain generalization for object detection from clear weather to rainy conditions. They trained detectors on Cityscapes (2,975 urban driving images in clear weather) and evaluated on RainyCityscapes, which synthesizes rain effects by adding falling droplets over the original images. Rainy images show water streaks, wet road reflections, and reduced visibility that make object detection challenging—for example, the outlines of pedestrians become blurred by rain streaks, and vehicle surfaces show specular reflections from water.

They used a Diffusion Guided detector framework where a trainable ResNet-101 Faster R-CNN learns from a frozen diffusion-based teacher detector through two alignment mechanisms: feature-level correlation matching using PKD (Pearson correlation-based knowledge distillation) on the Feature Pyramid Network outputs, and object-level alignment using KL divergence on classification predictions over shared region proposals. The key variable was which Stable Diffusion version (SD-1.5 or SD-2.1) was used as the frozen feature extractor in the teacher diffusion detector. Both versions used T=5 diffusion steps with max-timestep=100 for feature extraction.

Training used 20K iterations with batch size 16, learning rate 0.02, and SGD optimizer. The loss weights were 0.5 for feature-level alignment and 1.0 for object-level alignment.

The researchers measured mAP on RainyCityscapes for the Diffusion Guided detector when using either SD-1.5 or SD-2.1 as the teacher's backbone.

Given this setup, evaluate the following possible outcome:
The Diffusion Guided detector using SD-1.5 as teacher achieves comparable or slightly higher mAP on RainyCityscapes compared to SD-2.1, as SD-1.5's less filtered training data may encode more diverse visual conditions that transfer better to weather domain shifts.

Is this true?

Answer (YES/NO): NO